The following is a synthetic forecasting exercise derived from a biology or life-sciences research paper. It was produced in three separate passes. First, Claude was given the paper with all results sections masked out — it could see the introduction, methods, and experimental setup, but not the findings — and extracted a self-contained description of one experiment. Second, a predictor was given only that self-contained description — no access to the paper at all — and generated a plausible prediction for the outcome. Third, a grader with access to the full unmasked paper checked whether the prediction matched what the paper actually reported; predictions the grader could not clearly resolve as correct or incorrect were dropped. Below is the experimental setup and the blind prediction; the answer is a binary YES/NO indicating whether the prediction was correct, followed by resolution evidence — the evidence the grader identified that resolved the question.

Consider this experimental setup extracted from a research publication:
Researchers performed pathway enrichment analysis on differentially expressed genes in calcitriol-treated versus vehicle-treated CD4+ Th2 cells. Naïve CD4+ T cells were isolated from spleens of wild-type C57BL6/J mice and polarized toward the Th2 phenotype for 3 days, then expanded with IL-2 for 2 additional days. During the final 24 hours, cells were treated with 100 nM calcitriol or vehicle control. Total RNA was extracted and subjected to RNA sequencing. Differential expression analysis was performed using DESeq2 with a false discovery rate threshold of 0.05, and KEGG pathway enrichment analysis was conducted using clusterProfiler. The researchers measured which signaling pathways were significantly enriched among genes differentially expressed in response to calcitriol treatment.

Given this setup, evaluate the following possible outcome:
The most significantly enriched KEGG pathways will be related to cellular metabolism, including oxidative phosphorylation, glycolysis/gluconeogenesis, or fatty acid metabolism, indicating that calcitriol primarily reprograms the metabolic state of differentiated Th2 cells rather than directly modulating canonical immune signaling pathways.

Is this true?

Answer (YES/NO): NO